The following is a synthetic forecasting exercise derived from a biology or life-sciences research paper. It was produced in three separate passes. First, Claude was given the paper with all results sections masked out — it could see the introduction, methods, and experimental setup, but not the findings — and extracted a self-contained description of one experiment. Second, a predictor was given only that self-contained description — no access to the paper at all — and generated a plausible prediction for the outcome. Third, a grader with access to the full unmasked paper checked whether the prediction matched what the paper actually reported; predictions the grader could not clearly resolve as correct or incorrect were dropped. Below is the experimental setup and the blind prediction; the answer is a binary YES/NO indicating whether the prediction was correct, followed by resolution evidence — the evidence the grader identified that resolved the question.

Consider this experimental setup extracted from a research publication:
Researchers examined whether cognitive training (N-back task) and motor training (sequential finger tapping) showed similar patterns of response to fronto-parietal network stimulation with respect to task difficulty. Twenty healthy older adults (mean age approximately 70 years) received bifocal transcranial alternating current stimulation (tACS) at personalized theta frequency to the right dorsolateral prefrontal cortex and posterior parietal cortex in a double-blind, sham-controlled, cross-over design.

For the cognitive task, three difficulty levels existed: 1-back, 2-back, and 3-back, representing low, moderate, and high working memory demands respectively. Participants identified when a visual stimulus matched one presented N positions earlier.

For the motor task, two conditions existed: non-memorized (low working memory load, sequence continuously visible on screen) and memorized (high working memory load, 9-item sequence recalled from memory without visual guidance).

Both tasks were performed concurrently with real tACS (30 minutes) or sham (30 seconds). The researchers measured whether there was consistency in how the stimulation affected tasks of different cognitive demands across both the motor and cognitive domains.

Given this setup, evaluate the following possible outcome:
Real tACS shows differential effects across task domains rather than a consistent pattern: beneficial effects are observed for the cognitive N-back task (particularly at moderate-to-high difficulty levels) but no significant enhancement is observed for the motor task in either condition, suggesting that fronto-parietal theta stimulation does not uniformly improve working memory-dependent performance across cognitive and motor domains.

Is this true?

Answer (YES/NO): NO